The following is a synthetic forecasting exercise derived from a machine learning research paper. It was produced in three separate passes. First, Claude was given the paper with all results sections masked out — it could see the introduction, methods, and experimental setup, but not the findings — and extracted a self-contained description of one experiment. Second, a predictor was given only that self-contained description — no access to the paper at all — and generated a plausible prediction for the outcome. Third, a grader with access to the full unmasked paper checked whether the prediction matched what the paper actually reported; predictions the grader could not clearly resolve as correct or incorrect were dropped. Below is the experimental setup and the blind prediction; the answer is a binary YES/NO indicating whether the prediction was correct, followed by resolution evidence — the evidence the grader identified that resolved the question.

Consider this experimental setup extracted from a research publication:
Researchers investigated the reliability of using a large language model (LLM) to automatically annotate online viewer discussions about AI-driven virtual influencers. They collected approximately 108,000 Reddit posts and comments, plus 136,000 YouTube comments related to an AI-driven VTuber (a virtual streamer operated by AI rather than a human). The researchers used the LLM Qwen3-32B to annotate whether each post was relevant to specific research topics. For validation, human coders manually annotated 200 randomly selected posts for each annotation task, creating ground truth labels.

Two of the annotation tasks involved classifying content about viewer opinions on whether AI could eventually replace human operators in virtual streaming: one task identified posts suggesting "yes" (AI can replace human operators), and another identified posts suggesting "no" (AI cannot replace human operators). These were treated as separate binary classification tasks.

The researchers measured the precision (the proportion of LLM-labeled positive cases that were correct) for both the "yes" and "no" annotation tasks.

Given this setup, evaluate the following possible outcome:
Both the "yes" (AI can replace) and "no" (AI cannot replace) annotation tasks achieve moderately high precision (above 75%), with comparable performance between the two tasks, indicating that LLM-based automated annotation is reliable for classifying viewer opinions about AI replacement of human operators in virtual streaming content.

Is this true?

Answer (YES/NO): NO